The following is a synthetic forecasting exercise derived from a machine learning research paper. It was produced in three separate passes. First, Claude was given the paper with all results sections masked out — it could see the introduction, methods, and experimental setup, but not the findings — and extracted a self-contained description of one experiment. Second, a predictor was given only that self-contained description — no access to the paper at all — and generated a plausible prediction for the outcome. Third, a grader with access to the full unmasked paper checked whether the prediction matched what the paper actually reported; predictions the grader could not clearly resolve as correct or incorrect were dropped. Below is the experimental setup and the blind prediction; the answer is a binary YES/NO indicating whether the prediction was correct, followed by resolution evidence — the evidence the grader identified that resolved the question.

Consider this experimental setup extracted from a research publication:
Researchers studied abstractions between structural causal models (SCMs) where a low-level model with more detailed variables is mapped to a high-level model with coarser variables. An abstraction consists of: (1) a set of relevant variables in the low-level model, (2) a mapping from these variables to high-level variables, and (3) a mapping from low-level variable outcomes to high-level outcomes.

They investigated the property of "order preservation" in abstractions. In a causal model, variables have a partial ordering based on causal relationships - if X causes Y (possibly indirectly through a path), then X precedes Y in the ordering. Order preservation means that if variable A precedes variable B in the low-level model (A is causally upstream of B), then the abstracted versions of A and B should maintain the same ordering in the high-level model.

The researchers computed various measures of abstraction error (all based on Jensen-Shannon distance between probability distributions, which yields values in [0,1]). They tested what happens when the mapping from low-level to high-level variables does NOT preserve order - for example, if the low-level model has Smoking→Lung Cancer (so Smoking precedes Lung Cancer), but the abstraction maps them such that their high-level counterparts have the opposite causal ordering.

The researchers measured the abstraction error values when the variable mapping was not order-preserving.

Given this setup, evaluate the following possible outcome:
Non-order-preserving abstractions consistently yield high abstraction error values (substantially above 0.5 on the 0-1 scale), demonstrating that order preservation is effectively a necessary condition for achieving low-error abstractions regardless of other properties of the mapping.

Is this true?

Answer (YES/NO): NO